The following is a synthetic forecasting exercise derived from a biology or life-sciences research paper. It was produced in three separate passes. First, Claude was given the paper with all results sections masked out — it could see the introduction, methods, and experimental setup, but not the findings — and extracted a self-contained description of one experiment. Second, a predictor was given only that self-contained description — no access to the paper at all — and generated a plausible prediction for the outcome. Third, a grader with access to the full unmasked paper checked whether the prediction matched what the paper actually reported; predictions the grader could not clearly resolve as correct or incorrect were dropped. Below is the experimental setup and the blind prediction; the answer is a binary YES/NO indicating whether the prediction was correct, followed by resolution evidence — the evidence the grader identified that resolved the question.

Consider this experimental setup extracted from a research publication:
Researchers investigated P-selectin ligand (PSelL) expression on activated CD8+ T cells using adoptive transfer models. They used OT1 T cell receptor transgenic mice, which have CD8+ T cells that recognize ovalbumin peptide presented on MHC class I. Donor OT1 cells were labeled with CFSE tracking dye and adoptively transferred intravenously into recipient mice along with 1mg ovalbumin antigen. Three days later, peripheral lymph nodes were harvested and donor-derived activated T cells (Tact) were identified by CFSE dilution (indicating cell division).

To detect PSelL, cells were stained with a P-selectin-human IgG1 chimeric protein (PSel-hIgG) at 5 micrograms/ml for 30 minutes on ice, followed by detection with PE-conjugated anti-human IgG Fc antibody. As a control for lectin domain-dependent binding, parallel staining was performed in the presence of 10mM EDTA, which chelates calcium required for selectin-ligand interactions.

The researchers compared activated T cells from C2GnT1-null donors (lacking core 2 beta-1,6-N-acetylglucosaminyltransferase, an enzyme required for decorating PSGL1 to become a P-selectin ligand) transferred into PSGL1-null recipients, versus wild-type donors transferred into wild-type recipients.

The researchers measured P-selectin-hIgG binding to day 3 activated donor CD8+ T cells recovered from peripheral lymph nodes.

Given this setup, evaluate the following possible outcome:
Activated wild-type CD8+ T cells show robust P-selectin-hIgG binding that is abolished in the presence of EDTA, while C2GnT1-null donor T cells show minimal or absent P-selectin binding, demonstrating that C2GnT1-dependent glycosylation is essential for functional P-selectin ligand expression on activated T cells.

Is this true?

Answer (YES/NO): NO